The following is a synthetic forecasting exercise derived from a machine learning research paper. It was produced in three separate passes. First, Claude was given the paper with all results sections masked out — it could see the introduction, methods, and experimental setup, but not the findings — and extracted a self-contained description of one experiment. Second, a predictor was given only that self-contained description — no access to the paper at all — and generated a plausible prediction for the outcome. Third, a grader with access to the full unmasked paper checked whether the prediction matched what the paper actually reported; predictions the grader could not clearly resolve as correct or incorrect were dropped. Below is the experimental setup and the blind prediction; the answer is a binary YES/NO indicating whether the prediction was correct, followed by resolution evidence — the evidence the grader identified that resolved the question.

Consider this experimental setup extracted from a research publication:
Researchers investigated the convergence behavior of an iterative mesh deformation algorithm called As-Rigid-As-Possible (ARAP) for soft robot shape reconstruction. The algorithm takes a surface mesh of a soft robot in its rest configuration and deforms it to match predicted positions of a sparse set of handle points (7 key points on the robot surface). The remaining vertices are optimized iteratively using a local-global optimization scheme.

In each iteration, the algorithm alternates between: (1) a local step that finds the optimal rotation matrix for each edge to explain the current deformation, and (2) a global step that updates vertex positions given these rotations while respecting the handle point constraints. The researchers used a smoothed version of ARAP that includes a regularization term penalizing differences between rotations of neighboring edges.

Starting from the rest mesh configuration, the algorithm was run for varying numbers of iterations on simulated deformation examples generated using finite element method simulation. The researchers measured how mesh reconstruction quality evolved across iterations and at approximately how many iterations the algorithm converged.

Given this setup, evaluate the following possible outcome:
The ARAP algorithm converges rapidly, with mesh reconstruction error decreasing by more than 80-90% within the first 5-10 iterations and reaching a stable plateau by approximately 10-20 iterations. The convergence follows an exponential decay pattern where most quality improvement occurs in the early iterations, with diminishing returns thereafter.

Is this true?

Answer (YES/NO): NO